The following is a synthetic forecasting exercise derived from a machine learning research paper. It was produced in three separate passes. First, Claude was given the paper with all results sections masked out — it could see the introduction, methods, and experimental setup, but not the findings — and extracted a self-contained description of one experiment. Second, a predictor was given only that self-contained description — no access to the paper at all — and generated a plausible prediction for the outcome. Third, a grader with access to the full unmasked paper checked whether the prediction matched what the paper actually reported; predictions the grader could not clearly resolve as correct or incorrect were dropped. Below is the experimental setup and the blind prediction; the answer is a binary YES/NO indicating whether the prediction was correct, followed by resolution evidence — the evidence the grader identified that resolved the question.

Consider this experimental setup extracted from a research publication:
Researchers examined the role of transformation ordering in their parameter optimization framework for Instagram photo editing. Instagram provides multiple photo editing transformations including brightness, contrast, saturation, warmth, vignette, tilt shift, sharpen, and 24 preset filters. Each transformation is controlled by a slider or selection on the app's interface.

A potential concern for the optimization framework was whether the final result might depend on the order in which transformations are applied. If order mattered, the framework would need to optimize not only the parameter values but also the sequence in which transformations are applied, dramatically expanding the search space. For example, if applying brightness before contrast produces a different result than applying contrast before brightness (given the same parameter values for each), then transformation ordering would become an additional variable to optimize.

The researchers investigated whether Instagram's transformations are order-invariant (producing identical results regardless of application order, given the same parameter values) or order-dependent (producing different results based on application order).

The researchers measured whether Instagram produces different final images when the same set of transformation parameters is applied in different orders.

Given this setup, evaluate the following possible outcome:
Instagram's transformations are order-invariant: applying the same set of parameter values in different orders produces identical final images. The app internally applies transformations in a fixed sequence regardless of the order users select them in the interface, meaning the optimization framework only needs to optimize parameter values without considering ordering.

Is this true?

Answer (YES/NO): YES